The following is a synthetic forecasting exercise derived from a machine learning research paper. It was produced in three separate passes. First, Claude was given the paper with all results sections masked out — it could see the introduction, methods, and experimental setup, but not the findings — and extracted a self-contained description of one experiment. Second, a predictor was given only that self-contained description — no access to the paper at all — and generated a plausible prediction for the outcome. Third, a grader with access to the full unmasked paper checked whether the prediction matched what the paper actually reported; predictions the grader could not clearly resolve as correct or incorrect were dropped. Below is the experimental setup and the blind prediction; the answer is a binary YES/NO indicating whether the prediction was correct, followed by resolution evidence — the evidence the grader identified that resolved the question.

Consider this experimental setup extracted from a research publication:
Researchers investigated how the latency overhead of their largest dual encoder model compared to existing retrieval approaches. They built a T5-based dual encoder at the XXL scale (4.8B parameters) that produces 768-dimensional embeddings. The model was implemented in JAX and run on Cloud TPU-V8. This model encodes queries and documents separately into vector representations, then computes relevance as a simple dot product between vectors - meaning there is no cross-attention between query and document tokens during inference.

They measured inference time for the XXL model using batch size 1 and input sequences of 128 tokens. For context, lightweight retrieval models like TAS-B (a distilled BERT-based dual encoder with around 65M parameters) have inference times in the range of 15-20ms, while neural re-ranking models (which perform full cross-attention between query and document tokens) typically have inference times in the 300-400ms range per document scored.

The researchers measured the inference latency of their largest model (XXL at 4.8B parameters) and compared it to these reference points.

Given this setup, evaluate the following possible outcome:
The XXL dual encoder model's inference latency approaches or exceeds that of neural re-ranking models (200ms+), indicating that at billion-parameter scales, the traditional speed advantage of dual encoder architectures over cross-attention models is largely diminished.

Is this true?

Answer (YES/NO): YES